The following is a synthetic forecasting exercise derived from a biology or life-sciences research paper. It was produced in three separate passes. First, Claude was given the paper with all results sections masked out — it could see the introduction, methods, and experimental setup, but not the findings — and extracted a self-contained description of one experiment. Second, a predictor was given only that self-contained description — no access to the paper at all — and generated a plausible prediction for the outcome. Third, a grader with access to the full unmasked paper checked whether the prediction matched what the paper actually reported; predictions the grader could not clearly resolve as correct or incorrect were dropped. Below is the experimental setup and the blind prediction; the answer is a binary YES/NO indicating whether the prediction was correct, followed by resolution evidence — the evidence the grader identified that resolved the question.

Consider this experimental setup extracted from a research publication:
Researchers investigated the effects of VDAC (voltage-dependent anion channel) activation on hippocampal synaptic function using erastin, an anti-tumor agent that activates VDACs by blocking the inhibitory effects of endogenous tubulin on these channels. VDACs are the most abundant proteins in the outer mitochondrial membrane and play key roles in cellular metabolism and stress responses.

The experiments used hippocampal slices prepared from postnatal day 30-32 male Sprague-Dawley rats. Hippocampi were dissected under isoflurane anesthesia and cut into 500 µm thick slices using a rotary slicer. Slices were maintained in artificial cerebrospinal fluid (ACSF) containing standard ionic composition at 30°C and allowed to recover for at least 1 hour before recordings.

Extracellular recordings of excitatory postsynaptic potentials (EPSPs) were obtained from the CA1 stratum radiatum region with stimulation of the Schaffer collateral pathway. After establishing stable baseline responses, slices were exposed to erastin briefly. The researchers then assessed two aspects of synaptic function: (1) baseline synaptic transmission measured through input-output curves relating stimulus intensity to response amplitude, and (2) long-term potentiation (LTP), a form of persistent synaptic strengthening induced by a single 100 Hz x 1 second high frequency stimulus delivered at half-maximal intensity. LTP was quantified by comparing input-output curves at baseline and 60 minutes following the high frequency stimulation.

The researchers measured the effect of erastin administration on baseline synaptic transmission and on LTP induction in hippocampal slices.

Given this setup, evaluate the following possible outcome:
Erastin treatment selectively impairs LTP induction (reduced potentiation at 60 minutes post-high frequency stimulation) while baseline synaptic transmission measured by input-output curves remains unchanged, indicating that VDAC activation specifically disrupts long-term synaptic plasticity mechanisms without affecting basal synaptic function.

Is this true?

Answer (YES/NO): YES